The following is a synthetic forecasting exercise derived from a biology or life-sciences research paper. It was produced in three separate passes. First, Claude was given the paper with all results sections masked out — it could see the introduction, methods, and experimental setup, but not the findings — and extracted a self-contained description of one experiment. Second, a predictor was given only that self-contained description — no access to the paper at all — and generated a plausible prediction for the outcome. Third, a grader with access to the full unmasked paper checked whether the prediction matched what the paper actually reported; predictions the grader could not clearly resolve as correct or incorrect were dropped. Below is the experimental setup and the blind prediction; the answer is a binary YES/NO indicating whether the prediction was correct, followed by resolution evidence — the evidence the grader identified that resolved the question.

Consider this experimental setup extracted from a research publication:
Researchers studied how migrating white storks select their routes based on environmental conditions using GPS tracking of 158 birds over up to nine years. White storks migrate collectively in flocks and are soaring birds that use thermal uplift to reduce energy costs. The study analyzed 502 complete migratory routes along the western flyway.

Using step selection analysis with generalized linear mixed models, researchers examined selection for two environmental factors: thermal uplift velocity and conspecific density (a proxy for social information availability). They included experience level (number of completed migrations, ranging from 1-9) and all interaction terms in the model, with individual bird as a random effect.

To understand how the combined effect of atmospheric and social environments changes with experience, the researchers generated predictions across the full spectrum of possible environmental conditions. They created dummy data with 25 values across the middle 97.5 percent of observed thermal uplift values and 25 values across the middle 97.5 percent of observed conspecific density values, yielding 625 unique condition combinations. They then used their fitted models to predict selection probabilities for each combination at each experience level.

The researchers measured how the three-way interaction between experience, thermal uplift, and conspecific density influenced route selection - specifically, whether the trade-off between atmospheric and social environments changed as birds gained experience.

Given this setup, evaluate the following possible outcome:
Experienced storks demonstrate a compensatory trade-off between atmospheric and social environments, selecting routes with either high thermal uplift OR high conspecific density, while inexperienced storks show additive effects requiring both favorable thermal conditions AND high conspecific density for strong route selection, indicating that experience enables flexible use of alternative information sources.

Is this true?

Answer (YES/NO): NO